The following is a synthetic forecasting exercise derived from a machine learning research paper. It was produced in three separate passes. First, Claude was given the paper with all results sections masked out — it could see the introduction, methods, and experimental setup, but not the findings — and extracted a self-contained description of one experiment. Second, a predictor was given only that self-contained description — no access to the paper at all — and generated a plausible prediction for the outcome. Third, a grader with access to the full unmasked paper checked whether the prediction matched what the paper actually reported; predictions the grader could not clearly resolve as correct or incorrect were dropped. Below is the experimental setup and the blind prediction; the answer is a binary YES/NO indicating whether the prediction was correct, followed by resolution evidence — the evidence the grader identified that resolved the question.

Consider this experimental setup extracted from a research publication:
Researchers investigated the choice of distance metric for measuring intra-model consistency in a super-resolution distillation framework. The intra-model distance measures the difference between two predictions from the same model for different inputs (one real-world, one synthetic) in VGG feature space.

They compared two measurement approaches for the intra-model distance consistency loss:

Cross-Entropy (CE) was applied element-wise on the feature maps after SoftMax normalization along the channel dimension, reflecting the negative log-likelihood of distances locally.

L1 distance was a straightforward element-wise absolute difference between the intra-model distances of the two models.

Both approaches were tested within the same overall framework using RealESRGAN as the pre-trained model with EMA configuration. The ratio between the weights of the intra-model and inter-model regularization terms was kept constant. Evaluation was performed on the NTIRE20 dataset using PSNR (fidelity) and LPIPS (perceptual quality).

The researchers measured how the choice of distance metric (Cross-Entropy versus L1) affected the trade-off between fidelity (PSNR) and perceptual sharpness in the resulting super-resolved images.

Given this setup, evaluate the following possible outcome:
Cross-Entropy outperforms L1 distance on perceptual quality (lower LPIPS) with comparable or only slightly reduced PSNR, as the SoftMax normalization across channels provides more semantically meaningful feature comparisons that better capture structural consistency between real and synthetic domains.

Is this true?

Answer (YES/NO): NO